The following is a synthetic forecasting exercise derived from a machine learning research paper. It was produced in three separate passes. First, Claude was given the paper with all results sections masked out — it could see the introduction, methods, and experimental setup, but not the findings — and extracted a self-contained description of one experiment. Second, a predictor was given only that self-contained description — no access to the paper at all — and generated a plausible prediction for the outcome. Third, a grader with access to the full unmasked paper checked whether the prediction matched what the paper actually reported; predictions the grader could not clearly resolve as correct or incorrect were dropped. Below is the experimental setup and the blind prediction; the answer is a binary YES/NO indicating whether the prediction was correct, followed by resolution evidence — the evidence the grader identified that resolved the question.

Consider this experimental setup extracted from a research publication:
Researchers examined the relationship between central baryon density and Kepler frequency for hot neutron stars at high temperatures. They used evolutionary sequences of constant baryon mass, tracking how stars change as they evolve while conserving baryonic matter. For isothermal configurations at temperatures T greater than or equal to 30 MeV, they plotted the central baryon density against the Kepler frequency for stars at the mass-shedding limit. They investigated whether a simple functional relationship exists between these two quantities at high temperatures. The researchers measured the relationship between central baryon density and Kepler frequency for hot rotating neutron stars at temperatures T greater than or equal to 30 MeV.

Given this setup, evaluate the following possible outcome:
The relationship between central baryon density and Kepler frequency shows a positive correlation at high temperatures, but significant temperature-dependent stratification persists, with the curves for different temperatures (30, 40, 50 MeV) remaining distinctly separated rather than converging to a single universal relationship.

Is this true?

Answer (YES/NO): NO